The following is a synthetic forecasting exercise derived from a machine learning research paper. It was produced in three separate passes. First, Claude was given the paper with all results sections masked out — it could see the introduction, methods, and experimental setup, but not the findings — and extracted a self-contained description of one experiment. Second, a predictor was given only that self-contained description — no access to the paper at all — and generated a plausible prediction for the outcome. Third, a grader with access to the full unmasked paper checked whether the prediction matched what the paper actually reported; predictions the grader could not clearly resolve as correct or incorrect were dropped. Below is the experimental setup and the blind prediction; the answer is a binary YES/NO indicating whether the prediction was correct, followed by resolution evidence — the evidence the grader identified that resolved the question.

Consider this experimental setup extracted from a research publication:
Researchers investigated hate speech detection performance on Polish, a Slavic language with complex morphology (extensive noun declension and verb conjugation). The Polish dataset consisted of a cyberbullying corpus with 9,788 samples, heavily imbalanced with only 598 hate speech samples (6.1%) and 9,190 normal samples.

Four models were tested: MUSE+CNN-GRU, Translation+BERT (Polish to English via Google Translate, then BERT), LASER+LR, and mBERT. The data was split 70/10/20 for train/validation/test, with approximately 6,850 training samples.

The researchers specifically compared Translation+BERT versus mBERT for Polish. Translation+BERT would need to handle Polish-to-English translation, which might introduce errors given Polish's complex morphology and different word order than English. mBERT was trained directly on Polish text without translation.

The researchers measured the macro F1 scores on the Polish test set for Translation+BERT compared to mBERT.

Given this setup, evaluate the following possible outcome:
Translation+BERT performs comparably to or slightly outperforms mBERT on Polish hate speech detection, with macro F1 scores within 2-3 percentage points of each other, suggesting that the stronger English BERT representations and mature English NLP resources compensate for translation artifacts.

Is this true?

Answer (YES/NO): YES